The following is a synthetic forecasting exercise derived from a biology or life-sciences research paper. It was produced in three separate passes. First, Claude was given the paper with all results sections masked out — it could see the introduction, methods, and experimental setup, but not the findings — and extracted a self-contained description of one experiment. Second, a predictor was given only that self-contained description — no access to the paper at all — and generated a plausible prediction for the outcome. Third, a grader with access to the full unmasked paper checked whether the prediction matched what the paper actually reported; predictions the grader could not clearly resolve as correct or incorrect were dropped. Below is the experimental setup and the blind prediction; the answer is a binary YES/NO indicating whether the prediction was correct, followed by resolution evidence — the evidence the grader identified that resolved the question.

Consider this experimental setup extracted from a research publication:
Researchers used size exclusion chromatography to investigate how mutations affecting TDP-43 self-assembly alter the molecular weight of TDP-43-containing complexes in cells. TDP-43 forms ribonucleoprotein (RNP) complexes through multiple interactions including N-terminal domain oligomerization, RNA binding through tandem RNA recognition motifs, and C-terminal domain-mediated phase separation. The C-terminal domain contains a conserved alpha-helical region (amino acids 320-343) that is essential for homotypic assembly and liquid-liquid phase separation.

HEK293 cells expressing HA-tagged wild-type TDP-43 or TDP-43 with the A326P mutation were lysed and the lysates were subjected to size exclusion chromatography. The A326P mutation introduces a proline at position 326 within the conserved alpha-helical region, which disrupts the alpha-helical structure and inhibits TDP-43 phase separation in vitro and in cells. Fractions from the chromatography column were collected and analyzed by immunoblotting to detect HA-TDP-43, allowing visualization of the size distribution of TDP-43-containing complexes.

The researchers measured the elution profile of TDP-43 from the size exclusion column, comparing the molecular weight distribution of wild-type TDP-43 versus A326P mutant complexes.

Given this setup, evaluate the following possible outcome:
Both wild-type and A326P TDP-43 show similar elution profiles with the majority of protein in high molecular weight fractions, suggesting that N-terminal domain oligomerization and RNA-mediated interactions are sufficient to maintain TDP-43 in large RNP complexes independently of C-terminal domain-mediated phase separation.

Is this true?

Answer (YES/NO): NO